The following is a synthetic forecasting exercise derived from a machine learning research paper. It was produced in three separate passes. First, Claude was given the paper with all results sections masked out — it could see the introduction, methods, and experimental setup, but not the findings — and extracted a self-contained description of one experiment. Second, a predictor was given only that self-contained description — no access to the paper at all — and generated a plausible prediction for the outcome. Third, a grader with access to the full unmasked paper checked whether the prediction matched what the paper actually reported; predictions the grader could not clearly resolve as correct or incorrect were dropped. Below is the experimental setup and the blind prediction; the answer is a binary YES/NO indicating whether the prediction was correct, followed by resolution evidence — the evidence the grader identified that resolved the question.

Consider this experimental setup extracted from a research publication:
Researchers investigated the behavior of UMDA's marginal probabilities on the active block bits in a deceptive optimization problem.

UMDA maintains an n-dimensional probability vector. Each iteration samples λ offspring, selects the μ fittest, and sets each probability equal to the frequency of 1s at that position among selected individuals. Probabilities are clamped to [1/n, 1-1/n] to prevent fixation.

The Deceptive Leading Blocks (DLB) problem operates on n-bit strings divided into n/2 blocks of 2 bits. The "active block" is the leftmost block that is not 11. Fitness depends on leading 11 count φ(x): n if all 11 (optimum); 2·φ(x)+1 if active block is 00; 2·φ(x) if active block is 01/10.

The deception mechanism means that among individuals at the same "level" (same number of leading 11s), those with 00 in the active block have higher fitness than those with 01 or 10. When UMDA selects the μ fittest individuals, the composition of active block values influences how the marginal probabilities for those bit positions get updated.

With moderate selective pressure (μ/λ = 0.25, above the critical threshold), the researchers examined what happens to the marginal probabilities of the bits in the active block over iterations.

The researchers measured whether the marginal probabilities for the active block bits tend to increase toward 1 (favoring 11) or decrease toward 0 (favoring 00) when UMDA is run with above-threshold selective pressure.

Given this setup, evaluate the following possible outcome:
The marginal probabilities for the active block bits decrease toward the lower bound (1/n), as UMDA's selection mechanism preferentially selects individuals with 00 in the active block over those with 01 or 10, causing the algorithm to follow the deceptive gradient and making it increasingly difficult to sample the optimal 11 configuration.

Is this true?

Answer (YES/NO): YES